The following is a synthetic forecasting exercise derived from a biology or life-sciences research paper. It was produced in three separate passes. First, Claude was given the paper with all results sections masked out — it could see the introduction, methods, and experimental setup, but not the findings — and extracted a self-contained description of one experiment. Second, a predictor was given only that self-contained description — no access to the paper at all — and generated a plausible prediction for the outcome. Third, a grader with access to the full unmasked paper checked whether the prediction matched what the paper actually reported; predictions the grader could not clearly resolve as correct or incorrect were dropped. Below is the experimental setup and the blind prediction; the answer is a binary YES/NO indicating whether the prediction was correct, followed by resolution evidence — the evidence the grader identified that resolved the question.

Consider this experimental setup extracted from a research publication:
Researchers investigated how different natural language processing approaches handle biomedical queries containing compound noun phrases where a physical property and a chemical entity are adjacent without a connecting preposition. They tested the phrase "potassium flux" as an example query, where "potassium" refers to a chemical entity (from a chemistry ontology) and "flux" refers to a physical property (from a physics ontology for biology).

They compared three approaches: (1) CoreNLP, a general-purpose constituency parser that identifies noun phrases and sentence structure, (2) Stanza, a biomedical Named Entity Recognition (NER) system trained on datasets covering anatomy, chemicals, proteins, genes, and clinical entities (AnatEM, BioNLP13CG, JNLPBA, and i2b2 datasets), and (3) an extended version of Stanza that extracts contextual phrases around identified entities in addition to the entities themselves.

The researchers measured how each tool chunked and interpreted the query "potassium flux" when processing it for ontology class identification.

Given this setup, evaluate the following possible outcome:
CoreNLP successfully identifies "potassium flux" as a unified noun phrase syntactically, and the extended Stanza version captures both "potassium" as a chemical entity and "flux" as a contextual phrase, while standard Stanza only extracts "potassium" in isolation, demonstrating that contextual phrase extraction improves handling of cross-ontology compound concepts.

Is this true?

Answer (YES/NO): NO